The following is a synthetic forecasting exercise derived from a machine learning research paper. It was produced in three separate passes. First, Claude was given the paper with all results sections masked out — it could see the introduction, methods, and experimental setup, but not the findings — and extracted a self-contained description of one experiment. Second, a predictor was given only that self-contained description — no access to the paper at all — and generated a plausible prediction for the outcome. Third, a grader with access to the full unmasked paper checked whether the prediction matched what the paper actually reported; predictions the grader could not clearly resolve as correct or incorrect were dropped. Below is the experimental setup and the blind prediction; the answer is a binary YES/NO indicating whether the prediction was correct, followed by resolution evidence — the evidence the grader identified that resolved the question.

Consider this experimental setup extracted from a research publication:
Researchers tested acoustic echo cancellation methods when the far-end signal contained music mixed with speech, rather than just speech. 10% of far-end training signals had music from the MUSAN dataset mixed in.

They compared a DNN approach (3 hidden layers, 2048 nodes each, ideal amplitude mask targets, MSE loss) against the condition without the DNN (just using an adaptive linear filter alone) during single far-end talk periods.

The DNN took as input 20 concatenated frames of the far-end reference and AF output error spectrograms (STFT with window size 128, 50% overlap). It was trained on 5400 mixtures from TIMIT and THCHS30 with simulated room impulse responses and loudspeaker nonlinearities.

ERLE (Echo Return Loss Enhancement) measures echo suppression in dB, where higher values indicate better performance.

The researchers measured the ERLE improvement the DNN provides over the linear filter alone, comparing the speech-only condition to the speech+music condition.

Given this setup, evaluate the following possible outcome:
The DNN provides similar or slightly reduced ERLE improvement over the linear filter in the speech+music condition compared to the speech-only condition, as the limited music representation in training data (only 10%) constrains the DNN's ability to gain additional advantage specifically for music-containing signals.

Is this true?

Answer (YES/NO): NO